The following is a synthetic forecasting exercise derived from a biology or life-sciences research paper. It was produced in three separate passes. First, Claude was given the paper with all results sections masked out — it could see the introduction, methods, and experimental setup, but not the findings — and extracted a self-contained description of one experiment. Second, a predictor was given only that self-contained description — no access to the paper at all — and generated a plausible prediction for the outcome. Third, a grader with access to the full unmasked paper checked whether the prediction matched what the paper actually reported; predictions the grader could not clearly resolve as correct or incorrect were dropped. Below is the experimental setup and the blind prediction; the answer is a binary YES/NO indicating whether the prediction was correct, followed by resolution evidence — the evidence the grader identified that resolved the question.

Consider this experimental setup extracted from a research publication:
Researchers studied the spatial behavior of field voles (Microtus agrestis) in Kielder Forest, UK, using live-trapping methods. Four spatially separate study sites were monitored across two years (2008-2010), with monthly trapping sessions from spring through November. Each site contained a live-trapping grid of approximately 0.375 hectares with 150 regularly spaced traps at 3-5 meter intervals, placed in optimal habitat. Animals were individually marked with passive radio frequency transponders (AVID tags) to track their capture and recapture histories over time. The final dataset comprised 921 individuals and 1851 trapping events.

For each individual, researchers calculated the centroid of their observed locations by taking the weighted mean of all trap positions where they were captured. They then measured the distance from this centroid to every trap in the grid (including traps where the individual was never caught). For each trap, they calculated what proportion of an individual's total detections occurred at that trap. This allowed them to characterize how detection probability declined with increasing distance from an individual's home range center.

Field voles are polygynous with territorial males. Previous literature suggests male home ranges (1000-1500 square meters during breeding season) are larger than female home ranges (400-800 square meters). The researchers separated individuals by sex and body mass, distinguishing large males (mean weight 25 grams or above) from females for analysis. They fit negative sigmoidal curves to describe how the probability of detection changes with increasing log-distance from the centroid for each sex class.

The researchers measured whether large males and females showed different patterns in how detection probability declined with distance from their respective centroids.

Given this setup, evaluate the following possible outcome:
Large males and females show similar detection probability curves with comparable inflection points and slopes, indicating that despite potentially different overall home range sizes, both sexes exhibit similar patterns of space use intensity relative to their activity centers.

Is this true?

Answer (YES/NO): NO